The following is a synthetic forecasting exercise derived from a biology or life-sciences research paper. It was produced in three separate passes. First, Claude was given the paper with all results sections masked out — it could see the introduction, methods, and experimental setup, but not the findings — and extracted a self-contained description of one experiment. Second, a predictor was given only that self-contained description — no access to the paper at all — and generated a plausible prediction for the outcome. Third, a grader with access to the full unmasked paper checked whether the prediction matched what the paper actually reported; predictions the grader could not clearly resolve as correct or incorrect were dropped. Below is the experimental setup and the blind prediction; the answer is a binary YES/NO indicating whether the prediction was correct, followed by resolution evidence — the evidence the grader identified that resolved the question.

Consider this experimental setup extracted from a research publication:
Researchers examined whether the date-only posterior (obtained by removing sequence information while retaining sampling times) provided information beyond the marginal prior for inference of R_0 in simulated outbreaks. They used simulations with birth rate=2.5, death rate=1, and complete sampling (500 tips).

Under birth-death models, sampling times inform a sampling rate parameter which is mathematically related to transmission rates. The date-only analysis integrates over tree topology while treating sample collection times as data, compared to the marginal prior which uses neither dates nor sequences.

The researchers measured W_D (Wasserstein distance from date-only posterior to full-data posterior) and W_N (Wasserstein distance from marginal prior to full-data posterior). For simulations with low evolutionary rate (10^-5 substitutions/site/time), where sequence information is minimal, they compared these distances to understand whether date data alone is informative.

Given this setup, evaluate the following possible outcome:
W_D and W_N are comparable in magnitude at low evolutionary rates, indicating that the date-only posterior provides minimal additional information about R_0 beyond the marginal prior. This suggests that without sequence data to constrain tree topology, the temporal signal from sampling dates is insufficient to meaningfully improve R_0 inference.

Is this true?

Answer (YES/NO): NO